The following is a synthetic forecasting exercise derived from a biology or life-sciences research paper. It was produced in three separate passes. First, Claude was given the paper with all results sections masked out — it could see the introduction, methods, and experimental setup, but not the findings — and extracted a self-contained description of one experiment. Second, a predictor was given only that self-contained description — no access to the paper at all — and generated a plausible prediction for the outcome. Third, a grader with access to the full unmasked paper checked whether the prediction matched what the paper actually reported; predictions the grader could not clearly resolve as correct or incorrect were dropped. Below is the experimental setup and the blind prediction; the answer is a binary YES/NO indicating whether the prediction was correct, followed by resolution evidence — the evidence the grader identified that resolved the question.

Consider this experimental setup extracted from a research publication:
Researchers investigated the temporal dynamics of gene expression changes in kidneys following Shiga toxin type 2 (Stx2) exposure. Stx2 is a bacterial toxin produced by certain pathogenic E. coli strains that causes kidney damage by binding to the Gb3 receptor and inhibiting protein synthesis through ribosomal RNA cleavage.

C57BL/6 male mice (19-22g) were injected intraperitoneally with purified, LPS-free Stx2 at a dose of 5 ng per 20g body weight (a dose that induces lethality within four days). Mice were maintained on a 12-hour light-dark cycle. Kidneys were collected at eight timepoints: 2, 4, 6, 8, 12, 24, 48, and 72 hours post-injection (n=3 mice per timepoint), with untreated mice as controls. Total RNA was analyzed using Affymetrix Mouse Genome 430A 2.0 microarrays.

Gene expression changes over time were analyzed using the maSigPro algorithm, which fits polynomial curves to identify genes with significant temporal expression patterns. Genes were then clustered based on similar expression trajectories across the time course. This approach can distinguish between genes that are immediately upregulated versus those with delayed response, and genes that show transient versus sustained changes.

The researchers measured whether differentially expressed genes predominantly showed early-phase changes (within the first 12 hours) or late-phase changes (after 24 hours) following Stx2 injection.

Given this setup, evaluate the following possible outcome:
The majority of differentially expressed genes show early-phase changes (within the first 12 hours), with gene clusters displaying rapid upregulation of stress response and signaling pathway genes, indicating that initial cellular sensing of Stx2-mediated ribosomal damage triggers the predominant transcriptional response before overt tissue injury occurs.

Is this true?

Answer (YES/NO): NO